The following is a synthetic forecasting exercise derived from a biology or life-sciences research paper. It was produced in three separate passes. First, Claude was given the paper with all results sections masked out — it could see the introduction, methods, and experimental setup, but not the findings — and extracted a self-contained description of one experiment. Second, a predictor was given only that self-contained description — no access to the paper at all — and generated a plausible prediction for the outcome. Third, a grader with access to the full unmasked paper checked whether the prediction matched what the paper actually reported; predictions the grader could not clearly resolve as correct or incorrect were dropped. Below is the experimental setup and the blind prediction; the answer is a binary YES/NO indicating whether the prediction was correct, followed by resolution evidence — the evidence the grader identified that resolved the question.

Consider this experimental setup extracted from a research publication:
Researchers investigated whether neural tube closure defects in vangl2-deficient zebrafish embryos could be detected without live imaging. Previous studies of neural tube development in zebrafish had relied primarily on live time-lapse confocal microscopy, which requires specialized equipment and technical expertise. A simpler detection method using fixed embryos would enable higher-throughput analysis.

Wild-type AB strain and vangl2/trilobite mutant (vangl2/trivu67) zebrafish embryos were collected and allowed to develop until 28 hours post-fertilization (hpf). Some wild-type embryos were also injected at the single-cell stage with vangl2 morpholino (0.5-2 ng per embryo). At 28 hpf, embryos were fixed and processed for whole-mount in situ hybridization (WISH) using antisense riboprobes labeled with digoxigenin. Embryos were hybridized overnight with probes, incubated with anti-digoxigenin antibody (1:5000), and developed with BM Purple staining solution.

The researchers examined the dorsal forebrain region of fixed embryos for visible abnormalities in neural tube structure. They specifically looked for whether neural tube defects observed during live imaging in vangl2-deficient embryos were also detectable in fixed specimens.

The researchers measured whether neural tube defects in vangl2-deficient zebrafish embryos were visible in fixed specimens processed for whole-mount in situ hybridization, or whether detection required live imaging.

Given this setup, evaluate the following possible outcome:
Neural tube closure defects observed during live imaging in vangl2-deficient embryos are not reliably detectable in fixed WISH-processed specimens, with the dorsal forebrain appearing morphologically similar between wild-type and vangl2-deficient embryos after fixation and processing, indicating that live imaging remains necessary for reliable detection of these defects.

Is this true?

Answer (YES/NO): NO